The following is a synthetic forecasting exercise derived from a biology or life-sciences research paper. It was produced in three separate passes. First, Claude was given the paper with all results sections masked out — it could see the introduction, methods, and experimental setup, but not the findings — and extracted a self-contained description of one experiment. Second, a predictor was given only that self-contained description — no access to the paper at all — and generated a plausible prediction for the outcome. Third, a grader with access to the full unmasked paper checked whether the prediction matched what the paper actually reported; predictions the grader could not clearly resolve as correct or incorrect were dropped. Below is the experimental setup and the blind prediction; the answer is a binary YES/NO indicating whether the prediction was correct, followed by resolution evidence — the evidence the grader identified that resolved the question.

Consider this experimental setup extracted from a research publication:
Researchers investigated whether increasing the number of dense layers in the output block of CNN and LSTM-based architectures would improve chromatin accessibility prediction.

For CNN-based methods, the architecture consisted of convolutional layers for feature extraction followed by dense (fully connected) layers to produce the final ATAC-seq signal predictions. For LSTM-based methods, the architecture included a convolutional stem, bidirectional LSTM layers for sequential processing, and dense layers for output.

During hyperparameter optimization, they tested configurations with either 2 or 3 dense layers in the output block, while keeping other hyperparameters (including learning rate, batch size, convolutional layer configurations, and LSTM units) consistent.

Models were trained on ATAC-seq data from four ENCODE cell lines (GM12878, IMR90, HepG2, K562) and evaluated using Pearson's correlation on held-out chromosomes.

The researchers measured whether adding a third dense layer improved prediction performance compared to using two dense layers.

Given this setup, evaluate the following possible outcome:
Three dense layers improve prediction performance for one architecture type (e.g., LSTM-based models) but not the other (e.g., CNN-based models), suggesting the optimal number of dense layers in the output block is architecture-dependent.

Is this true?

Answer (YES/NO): NO